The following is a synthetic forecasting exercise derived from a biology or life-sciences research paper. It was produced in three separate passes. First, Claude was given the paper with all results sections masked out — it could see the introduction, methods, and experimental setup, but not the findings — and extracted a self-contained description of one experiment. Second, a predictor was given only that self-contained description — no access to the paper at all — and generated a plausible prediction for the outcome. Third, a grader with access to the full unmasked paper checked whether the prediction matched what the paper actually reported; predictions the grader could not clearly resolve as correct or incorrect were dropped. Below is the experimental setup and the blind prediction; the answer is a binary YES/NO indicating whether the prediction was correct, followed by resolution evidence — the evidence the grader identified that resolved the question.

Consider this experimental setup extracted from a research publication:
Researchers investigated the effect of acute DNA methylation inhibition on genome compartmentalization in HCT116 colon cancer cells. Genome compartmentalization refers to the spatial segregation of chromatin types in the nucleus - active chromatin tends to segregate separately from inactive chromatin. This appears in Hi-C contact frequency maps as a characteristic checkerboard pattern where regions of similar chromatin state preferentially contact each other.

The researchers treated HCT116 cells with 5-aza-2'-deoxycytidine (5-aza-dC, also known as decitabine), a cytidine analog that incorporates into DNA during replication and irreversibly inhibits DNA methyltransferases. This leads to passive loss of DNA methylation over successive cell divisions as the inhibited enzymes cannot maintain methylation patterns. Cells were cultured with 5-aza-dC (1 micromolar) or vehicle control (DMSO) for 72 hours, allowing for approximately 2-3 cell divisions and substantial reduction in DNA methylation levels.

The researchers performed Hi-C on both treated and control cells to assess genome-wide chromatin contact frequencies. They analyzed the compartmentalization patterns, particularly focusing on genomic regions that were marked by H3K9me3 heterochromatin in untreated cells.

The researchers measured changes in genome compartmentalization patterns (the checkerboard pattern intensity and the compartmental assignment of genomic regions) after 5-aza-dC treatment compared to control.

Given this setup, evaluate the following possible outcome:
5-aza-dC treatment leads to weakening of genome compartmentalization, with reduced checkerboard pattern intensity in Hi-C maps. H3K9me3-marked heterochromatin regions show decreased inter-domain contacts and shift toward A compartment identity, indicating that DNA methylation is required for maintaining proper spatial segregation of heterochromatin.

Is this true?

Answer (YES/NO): NO